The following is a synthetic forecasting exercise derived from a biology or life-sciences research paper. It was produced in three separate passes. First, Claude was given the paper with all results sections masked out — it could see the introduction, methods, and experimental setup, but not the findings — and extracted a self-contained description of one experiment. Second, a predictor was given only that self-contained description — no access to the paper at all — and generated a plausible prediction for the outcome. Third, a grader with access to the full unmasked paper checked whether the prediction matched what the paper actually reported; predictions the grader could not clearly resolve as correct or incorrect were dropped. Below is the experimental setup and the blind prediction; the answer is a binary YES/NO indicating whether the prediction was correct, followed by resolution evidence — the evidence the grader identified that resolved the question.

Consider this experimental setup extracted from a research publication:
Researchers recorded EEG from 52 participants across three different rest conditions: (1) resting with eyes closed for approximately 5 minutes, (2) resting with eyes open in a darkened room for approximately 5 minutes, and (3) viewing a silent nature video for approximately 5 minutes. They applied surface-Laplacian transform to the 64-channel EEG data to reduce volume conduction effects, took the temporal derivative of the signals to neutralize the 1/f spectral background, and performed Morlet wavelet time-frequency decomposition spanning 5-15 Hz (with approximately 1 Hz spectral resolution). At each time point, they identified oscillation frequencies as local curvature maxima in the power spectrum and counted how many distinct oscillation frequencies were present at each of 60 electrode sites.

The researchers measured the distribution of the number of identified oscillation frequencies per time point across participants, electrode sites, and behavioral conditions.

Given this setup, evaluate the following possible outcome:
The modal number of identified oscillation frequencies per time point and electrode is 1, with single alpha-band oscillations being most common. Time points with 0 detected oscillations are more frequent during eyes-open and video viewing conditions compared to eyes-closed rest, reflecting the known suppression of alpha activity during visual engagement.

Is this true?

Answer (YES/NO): NO